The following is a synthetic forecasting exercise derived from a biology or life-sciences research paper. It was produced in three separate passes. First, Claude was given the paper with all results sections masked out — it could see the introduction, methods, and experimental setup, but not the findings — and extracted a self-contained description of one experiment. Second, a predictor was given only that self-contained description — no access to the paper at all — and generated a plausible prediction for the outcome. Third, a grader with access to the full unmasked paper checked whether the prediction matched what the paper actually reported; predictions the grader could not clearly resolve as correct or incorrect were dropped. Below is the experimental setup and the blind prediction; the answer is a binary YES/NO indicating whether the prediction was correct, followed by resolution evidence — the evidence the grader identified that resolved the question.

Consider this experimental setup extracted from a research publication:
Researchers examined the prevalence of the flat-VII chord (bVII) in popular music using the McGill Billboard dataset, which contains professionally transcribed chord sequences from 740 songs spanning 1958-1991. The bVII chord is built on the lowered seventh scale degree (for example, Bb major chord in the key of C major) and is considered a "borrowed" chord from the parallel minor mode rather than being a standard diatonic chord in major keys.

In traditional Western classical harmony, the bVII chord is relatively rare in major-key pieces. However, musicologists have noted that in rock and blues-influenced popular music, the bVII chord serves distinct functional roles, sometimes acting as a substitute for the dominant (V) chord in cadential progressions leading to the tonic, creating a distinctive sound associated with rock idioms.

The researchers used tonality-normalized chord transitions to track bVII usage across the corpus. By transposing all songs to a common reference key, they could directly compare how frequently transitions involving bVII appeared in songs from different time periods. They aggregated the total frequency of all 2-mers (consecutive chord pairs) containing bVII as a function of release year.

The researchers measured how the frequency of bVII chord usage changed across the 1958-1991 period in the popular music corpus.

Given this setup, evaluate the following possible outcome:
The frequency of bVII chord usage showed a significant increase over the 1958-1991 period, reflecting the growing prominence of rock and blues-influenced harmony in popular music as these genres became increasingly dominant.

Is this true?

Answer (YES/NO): YES